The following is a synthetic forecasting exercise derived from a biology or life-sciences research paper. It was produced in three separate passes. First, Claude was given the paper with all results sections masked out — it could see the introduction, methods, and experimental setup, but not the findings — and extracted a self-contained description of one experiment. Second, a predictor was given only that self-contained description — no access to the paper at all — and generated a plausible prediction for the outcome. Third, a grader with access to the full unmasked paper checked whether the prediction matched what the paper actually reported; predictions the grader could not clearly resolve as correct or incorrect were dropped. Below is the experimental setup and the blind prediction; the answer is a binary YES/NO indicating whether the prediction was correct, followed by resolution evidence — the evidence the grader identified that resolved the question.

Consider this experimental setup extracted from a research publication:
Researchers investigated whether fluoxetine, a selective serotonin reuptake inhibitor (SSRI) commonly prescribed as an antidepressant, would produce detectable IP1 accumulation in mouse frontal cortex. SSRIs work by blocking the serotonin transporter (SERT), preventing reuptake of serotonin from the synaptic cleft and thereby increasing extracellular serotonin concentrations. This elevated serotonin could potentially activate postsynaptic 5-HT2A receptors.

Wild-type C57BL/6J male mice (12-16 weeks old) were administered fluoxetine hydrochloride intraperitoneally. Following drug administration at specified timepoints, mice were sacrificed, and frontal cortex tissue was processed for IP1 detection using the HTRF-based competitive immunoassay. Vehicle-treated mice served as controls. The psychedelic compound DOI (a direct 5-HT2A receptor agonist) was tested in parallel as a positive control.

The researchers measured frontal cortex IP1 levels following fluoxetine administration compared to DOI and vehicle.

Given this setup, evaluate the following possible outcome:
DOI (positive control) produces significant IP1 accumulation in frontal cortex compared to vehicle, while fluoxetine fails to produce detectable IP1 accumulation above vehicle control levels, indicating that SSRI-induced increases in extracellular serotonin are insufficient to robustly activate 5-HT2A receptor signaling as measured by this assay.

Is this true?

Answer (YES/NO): YES